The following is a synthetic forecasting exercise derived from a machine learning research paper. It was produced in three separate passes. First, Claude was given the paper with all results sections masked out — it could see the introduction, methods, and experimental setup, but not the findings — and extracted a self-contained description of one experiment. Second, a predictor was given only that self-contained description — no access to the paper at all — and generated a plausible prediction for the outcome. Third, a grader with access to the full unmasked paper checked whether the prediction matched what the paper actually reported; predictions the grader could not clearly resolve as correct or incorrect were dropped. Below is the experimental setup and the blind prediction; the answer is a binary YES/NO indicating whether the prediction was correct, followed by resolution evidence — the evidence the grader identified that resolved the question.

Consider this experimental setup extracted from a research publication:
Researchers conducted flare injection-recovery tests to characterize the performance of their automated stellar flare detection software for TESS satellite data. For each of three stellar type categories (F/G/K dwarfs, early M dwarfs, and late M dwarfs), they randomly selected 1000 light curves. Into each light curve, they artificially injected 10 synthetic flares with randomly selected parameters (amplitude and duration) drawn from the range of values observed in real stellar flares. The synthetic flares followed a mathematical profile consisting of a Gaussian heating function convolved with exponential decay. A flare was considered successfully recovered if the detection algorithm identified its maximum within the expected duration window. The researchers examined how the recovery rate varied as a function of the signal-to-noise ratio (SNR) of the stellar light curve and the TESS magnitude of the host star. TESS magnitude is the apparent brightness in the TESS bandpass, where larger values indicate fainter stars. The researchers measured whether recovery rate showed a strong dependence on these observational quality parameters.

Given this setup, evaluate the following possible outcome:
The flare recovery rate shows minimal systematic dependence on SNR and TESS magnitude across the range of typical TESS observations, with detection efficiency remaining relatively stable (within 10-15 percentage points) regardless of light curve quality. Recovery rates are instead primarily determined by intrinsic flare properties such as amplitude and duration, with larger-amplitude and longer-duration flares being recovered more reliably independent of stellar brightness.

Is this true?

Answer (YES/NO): NO